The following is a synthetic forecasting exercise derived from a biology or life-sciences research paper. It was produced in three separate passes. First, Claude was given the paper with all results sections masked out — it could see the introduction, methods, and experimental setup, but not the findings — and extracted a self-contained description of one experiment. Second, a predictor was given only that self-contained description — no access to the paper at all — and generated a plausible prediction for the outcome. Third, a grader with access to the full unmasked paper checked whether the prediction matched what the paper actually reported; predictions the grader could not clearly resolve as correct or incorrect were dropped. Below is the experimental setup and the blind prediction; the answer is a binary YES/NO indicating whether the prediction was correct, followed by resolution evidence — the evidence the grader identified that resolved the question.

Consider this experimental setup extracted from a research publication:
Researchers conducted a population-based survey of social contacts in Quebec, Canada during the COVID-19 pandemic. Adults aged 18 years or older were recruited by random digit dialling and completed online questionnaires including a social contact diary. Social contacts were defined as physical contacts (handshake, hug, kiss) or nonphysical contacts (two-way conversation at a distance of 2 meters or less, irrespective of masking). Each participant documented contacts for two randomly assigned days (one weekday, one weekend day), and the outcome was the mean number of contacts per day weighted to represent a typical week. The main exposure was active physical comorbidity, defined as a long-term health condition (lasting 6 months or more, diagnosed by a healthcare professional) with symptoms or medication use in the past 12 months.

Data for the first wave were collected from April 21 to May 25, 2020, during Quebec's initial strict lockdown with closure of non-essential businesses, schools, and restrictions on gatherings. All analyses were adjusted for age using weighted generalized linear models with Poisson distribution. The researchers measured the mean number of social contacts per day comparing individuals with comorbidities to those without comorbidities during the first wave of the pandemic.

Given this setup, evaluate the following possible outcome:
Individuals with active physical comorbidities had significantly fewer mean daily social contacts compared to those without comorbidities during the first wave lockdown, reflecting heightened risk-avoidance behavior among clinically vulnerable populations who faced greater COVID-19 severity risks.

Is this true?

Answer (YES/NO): NO